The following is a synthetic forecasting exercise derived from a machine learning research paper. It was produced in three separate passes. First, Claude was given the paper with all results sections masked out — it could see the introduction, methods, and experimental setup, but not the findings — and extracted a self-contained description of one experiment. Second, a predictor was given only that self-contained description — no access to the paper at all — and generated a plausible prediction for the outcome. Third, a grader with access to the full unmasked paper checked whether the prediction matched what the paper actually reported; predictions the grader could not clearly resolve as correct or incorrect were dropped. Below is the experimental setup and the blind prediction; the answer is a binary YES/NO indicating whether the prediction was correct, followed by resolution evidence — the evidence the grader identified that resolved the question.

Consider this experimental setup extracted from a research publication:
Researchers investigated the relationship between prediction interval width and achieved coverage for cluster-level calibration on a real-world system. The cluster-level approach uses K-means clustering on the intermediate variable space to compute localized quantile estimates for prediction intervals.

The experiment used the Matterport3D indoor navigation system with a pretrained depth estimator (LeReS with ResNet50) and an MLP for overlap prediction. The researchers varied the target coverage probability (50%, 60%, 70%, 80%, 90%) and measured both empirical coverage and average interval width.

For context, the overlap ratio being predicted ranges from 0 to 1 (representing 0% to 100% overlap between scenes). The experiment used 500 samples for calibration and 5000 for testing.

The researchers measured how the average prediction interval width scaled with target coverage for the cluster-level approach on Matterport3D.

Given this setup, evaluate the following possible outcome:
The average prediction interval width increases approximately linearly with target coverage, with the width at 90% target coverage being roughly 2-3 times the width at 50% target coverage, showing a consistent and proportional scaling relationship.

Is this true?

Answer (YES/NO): NO